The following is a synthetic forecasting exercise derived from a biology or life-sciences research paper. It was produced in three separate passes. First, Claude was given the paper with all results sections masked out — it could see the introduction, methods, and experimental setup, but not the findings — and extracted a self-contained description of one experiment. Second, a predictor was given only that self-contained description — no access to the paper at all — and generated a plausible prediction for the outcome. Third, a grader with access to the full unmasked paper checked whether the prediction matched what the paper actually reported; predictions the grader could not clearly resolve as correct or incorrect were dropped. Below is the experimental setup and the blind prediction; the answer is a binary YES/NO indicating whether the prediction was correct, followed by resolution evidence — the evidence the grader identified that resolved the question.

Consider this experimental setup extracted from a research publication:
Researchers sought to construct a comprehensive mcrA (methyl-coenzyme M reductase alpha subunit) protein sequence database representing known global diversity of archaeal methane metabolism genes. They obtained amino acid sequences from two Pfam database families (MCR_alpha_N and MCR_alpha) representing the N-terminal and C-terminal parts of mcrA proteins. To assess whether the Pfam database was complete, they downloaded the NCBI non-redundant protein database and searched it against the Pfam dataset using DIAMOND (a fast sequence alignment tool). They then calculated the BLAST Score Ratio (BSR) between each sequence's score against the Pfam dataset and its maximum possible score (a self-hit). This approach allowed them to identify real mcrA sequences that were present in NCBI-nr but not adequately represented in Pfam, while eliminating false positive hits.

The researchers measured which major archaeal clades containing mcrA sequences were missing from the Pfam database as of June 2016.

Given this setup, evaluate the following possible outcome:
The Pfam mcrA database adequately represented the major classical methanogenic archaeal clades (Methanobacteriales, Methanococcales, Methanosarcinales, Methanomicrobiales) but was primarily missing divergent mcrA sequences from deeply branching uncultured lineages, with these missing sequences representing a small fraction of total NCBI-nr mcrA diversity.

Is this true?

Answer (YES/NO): NO